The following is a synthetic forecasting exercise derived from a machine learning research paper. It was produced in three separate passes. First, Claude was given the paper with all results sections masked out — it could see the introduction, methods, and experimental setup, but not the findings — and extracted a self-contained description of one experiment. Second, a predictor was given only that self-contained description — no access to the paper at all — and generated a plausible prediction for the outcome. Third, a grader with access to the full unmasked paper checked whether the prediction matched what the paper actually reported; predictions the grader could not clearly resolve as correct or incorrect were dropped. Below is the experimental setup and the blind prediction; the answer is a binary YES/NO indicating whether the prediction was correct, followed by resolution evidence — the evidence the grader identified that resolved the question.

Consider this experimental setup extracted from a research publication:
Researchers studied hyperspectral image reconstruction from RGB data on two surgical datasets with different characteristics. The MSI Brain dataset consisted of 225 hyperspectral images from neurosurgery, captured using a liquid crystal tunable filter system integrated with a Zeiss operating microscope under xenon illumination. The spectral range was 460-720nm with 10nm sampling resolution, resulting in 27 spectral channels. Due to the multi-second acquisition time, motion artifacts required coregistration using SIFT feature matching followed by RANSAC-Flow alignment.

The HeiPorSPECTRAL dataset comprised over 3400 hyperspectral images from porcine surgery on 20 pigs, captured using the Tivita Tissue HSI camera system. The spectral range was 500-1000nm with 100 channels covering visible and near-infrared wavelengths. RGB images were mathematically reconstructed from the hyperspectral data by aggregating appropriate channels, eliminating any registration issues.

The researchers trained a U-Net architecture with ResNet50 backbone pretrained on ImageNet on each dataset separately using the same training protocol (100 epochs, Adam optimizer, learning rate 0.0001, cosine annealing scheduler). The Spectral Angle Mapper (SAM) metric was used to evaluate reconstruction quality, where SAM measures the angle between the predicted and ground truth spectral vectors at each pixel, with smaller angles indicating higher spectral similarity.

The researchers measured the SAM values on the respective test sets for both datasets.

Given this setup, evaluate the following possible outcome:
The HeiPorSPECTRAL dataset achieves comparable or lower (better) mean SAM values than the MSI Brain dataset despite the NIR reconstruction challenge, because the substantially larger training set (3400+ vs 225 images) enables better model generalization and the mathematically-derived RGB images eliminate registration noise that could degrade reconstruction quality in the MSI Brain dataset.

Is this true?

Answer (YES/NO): YES